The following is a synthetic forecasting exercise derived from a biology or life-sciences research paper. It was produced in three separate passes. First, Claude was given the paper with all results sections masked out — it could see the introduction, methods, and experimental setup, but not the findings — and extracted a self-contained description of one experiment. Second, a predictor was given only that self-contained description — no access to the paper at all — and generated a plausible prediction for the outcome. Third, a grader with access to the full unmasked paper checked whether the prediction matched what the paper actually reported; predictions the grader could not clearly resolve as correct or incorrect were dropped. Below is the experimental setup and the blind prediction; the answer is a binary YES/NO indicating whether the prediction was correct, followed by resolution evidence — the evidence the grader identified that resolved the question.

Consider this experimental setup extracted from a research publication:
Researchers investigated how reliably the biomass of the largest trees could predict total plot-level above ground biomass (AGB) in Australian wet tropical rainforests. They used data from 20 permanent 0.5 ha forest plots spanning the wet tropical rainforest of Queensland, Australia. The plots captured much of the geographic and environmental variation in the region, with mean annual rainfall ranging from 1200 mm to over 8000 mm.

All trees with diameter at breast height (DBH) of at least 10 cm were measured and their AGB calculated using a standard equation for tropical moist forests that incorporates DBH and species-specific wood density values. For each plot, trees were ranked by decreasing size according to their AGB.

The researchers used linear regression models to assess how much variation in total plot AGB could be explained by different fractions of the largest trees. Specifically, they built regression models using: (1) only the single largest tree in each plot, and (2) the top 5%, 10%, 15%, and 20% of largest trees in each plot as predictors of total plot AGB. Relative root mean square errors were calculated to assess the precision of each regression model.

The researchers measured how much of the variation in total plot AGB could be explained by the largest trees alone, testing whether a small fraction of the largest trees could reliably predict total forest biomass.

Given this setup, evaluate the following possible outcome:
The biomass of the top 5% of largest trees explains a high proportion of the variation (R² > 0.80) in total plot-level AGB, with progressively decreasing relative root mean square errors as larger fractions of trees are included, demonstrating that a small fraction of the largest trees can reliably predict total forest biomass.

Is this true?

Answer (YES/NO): NO